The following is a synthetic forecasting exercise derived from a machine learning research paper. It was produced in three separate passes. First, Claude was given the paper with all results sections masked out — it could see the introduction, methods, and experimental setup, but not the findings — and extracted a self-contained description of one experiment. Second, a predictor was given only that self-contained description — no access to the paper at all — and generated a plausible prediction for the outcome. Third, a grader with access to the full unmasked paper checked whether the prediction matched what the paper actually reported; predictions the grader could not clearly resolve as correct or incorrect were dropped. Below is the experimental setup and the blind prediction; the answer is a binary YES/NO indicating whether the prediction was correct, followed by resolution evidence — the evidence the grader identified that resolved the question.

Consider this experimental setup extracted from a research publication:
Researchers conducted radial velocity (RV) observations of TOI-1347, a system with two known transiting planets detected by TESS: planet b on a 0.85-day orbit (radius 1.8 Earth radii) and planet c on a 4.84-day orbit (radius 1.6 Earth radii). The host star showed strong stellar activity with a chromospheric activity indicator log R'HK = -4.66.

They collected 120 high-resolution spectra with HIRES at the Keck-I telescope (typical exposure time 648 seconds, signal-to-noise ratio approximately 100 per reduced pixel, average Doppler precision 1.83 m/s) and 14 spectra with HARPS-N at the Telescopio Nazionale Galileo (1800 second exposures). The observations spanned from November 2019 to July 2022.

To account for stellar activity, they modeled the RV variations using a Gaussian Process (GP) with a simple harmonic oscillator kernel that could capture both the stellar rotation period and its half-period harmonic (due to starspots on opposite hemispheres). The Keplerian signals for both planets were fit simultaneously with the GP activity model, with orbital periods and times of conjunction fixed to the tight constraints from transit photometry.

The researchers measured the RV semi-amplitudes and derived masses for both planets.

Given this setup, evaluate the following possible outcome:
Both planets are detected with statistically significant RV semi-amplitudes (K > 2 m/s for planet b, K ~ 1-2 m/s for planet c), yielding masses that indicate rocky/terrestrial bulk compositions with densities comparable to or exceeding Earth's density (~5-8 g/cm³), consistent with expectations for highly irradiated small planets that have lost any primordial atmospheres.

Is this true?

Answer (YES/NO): NO